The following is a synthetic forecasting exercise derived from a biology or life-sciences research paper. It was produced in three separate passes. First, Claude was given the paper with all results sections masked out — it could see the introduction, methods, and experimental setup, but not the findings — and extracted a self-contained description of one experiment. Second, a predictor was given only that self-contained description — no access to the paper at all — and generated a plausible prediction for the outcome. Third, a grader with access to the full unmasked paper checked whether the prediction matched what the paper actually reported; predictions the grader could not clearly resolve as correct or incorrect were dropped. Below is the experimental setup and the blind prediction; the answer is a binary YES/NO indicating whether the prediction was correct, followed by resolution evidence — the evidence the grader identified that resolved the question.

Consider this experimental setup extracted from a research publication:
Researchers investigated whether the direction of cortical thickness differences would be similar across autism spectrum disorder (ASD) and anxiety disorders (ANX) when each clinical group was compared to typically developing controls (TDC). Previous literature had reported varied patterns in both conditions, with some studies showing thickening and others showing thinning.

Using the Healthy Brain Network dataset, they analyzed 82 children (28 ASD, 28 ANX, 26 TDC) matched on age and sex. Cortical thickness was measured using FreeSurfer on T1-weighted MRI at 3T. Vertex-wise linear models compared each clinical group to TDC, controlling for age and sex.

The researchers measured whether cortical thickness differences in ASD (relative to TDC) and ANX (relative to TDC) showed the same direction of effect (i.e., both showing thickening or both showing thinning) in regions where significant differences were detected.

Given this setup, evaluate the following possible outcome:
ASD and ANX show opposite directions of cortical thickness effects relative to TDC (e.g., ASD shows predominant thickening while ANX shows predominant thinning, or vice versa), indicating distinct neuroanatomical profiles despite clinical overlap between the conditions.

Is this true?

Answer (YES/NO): NO